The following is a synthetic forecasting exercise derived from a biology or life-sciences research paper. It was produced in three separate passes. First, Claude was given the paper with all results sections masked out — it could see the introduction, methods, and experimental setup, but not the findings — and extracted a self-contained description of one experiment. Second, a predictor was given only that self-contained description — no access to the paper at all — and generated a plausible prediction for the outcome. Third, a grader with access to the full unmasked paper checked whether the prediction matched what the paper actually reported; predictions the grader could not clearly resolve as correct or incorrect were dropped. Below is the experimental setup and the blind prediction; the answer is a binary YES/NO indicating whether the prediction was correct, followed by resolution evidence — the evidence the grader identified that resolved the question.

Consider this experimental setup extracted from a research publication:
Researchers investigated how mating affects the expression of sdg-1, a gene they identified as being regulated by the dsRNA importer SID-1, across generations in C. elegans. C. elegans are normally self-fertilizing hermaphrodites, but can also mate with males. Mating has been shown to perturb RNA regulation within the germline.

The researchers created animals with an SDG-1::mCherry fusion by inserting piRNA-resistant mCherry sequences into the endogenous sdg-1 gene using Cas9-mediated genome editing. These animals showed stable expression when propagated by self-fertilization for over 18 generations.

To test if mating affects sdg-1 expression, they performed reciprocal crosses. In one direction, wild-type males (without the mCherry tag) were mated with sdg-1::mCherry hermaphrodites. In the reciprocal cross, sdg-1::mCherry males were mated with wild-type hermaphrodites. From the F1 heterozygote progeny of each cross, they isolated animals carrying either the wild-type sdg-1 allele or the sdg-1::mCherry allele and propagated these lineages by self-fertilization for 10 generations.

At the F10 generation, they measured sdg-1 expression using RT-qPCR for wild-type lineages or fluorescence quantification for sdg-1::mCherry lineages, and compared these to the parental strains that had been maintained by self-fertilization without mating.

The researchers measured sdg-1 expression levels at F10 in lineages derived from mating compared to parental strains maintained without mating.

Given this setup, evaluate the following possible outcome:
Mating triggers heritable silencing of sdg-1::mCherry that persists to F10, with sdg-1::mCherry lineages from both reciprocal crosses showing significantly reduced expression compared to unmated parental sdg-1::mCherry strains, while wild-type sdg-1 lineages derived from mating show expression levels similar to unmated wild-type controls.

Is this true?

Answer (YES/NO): NO